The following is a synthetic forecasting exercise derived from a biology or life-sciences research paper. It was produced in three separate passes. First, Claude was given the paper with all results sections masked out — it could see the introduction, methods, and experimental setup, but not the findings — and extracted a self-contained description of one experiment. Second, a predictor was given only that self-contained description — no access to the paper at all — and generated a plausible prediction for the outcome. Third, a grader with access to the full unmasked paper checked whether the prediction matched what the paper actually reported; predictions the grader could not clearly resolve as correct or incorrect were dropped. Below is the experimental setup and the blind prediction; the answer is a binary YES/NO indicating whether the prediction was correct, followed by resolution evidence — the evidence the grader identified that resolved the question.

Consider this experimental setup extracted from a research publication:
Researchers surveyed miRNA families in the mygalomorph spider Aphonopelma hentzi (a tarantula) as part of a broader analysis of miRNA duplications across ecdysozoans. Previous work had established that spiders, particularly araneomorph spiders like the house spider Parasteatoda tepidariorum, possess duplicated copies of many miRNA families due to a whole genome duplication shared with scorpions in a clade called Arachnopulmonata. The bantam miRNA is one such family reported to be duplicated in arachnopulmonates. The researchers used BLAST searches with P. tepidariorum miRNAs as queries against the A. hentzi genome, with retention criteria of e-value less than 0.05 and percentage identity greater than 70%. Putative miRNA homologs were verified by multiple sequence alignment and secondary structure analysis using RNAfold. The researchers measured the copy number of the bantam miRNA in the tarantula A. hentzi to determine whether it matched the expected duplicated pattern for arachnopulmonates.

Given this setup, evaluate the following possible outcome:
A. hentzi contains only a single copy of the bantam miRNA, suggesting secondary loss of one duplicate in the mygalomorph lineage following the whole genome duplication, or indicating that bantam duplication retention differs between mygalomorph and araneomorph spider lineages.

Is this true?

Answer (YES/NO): YES